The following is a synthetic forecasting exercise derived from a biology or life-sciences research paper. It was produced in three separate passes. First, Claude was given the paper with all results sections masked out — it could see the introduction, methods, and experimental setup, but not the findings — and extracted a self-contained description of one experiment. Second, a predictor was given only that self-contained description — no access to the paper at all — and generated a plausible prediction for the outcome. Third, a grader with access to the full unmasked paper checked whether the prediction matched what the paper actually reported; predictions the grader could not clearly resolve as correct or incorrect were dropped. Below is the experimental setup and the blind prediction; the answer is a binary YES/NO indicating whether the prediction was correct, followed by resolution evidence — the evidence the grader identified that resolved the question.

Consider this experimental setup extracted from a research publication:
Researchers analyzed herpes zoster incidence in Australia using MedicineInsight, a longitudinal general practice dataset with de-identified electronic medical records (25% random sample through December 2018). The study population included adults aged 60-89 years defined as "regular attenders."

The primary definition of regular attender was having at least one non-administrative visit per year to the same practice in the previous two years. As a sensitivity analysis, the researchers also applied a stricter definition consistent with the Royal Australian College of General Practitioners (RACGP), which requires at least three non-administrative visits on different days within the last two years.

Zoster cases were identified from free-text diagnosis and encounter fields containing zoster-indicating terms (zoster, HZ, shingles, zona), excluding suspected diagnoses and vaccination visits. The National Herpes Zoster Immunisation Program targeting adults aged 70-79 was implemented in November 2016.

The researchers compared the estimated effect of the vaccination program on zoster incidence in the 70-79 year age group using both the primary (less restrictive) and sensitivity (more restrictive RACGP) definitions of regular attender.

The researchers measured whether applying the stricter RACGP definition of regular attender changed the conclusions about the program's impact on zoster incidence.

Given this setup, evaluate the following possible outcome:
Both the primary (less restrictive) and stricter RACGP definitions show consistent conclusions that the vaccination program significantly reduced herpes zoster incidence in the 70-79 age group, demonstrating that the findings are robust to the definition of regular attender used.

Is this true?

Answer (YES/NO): YES